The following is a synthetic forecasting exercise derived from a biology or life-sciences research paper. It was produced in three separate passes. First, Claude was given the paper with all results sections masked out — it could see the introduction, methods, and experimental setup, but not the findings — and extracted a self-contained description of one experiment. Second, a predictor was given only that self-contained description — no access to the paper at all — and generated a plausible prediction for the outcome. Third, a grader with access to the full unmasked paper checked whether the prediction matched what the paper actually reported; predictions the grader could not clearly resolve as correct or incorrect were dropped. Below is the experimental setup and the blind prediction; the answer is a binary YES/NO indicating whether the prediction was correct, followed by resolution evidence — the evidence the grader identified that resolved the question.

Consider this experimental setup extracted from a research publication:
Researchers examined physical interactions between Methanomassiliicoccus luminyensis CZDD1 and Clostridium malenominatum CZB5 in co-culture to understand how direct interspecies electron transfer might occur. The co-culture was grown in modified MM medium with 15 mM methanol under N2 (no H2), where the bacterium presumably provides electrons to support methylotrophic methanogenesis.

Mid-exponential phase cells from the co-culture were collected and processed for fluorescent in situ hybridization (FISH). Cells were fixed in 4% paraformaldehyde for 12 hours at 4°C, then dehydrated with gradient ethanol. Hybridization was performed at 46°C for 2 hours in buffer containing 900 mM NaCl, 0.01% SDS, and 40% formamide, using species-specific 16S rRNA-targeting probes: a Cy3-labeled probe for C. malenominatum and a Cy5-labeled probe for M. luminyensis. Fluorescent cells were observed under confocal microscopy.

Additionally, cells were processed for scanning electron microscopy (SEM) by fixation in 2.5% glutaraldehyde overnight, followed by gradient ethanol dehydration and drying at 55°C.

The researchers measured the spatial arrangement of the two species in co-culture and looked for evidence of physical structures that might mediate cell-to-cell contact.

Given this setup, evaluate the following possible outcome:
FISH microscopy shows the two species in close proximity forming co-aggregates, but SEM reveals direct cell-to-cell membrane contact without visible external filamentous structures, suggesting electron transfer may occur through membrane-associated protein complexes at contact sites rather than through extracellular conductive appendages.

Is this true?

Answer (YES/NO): NO